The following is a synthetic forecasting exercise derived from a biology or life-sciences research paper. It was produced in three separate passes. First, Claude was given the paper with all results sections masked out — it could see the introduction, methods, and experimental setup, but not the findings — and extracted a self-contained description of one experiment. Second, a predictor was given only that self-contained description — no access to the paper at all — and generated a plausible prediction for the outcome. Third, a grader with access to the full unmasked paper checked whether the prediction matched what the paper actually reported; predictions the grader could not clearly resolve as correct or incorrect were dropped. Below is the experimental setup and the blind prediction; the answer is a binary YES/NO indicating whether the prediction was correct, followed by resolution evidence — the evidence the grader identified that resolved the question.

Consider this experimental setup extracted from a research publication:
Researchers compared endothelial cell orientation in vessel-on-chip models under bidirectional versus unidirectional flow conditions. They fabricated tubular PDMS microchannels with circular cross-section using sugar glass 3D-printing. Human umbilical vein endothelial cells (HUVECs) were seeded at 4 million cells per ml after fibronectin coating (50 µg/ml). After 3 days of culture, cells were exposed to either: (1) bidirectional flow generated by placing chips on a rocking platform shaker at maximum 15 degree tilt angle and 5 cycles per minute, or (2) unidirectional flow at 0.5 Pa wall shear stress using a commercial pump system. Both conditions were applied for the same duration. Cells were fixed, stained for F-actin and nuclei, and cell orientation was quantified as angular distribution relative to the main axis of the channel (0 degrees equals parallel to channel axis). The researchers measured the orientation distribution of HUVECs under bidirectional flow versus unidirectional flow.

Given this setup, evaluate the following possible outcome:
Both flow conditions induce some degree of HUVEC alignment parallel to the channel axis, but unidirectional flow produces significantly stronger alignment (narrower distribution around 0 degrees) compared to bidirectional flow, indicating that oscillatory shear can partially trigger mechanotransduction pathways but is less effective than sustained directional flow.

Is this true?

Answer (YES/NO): YES